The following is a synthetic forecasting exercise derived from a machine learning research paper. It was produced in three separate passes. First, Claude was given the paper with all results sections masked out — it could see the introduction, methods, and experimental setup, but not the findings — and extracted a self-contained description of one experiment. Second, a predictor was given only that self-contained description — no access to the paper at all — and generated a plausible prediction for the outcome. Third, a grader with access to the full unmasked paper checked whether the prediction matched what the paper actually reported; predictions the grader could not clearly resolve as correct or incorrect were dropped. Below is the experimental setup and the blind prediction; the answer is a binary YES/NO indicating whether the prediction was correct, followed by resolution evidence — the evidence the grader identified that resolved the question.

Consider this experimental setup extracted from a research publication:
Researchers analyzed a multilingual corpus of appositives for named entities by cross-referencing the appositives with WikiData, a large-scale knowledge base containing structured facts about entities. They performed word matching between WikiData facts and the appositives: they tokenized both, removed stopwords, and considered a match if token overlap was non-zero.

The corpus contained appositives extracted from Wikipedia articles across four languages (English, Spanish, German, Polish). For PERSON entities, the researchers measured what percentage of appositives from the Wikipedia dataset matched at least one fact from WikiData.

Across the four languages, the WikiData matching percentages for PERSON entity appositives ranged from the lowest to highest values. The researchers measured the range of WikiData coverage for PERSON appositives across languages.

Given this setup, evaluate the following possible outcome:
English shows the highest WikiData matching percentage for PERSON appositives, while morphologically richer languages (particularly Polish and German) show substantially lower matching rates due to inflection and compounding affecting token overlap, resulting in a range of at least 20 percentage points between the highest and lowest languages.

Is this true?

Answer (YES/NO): NO